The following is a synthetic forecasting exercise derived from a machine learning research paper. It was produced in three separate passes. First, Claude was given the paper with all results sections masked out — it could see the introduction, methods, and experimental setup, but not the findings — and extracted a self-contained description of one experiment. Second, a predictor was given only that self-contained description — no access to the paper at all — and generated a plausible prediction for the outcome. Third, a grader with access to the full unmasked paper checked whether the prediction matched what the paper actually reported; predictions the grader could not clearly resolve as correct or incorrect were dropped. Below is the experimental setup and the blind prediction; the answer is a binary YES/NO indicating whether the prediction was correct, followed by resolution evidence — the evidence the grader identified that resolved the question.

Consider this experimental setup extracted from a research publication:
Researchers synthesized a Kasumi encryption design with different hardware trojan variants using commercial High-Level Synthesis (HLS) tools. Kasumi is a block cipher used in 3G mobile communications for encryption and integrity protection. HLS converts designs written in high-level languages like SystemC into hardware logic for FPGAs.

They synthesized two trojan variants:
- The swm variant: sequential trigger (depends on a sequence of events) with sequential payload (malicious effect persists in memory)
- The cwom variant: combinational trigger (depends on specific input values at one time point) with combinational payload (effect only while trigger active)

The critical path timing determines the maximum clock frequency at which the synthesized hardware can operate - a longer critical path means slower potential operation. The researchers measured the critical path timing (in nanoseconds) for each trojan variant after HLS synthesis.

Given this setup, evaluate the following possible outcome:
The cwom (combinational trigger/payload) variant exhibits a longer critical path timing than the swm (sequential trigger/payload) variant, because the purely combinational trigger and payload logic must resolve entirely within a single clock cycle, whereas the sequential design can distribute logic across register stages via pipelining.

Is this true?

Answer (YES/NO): YES